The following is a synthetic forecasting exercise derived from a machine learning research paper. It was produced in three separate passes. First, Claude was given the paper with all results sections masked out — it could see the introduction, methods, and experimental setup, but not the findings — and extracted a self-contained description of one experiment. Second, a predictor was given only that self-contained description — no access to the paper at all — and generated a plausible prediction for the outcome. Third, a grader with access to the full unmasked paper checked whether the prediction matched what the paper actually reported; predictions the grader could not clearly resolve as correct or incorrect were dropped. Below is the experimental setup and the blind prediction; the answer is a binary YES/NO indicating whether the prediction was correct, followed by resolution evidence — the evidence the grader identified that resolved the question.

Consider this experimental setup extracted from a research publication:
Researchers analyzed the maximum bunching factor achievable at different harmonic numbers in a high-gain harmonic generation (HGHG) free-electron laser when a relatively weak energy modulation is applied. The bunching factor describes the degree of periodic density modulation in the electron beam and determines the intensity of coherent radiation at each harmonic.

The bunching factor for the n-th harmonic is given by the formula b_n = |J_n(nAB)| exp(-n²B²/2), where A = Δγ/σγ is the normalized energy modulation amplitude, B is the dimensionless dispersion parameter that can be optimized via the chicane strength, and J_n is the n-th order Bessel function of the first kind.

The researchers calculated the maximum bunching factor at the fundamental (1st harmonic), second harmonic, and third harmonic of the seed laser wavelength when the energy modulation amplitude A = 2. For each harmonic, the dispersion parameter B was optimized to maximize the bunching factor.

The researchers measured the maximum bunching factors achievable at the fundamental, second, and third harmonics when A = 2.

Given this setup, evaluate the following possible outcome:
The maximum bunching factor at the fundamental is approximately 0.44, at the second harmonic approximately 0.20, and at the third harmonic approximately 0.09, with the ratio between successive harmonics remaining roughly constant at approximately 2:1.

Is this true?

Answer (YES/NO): NO